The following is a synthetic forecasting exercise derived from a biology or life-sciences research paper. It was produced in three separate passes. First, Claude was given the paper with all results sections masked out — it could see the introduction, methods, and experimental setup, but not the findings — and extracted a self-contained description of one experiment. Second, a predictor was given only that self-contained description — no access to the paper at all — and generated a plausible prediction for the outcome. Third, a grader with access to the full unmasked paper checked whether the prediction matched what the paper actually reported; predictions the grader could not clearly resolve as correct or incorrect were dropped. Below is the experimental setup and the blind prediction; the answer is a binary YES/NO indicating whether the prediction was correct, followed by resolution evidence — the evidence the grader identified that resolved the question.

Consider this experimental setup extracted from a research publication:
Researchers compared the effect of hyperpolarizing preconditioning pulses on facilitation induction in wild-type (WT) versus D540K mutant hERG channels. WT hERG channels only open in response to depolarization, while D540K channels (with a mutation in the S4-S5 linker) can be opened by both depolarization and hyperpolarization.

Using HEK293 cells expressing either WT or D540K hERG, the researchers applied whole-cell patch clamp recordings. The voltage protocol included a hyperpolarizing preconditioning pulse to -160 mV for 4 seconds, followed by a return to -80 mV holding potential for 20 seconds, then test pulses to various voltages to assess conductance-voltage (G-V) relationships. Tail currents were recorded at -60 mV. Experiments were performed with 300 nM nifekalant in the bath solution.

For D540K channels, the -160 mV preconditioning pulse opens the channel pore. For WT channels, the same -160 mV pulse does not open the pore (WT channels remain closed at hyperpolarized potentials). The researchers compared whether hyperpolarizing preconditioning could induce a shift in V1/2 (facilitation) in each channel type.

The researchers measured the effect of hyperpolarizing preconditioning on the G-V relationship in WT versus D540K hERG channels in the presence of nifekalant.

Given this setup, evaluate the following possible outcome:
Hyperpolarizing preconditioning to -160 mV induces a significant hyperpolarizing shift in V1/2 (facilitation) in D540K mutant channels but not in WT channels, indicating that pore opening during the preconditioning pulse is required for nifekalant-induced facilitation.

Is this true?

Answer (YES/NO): YES